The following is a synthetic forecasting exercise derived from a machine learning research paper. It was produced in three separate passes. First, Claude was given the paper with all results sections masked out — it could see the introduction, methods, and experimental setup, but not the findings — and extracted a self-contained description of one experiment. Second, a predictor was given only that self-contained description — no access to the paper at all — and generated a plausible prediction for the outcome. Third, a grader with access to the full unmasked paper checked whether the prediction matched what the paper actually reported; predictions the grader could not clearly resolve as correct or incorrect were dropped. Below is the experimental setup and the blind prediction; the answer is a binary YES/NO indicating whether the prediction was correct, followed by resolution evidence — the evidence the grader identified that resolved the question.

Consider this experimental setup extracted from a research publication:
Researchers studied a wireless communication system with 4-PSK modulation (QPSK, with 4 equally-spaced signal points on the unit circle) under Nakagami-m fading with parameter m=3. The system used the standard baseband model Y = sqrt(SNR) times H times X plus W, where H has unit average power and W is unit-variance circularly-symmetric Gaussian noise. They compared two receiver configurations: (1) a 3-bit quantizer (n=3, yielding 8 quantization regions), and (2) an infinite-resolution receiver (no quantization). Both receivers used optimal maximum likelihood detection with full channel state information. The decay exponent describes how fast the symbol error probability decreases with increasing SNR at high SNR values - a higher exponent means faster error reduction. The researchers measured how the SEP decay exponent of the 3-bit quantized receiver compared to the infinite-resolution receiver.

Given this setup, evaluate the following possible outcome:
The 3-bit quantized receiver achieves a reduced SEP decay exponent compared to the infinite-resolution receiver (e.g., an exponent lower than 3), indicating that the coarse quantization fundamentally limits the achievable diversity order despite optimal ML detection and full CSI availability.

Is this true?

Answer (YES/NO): NO